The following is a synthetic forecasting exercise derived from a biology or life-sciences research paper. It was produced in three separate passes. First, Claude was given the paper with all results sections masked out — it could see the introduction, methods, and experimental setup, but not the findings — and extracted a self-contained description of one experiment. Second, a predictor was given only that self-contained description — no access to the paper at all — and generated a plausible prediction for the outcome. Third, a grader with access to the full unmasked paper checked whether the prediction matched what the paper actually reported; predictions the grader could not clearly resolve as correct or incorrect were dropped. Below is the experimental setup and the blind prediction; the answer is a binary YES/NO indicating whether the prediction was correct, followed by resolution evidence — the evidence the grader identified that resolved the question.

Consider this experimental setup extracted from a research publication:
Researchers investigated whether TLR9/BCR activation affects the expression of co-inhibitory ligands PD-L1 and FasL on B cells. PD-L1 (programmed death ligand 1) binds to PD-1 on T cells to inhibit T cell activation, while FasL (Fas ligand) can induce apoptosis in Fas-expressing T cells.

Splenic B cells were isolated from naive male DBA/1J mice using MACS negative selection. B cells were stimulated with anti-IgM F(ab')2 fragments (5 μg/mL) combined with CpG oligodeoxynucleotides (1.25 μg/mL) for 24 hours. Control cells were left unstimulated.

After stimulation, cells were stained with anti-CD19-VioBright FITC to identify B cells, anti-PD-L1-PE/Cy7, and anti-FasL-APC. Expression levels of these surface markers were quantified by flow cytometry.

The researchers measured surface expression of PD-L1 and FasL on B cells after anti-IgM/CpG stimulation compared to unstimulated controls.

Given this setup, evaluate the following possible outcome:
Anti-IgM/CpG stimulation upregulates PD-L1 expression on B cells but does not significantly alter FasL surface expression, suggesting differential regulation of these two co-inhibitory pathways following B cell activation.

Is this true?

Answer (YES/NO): NO